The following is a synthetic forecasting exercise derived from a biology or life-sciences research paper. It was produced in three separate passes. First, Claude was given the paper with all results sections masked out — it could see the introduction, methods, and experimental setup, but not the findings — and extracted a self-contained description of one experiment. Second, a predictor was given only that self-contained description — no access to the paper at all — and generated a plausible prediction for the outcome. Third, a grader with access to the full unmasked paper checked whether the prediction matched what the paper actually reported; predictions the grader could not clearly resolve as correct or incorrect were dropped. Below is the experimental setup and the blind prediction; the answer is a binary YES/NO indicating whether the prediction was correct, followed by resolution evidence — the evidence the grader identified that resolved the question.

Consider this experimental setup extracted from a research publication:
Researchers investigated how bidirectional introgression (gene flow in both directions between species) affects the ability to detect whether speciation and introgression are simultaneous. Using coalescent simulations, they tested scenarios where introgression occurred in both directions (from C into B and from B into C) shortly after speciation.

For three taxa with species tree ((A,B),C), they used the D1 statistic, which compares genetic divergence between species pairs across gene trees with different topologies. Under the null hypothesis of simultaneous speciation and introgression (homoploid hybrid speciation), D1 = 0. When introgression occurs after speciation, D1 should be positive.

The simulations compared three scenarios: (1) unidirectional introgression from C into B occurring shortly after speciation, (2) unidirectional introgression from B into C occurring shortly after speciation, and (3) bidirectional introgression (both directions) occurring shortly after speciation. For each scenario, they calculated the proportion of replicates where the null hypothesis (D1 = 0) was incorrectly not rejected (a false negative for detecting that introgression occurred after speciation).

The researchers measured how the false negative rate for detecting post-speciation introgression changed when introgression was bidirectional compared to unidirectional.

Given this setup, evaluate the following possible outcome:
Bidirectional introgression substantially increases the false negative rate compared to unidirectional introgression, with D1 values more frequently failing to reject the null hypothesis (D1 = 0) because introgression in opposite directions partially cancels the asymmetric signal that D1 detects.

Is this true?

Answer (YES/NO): YES